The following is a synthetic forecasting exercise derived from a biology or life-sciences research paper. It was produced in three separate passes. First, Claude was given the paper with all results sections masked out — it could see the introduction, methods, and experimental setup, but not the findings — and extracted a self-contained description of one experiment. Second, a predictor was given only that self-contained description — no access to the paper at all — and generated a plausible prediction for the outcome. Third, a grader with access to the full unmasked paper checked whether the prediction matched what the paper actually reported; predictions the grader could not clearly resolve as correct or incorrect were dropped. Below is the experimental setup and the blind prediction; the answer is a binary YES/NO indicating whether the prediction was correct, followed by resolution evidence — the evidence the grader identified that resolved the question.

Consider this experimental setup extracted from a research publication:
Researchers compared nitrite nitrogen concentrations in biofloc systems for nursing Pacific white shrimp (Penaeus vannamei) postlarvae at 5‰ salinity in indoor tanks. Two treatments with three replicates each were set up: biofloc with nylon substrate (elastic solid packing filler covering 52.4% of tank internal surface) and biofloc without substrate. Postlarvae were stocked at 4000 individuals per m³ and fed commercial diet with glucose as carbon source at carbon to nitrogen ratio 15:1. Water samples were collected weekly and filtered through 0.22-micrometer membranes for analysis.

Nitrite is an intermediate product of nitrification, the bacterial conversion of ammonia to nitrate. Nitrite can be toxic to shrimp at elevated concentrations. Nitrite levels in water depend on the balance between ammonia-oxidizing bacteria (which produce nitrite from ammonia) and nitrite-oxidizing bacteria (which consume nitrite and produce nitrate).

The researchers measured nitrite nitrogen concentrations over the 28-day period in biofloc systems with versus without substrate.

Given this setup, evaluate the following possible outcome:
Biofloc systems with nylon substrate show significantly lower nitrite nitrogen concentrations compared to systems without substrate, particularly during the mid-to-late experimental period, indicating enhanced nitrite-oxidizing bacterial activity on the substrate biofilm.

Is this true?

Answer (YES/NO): NO